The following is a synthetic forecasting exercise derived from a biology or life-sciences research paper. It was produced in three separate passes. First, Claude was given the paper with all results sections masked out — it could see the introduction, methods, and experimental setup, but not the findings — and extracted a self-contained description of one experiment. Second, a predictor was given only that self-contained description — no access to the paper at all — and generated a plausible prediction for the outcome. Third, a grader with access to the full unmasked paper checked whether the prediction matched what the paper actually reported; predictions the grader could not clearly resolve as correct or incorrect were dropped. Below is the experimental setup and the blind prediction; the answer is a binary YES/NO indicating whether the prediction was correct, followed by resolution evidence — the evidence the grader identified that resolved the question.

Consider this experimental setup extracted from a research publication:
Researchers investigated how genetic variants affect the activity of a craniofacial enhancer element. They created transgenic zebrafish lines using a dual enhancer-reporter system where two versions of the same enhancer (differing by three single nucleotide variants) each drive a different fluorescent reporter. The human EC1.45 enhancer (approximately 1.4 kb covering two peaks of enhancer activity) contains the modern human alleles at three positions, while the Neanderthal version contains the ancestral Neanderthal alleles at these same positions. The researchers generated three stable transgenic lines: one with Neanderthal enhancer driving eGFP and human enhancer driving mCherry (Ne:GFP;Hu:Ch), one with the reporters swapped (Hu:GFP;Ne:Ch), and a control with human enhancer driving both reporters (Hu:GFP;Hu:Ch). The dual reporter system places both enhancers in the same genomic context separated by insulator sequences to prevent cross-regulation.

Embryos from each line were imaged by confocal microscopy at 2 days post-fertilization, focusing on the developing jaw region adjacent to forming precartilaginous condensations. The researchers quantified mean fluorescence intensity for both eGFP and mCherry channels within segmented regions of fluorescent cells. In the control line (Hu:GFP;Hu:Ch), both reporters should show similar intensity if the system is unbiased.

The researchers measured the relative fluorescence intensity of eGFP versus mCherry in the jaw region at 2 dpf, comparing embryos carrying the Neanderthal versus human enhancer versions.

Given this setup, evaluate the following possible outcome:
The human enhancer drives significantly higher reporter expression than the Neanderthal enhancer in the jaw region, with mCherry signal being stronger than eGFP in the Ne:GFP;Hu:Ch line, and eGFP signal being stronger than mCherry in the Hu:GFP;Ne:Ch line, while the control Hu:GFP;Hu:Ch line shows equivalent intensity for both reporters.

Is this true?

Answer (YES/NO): NO